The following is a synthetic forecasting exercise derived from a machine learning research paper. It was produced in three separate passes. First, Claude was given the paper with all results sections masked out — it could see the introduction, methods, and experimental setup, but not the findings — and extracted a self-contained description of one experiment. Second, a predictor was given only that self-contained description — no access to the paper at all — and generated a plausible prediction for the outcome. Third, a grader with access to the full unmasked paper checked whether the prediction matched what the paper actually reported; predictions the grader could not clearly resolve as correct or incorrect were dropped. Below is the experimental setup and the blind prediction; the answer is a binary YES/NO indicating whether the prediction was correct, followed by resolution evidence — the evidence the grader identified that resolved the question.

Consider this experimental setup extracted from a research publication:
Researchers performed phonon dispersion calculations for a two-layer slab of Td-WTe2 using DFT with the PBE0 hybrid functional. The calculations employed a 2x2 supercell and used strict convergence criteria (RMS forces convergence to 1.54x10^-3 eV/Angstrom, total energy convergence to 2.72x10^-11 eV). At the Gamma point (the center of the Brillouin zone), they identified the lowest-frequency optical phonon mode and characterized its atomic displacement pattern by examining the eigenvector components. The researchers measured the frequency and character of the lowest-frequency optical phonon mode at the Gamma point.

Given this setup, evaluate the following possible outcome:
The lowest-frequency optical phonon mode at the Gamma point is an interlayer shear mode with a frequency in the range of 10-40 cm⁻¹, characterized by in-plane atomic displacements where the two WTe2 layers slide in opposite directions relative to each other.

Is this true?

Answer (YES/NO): NO